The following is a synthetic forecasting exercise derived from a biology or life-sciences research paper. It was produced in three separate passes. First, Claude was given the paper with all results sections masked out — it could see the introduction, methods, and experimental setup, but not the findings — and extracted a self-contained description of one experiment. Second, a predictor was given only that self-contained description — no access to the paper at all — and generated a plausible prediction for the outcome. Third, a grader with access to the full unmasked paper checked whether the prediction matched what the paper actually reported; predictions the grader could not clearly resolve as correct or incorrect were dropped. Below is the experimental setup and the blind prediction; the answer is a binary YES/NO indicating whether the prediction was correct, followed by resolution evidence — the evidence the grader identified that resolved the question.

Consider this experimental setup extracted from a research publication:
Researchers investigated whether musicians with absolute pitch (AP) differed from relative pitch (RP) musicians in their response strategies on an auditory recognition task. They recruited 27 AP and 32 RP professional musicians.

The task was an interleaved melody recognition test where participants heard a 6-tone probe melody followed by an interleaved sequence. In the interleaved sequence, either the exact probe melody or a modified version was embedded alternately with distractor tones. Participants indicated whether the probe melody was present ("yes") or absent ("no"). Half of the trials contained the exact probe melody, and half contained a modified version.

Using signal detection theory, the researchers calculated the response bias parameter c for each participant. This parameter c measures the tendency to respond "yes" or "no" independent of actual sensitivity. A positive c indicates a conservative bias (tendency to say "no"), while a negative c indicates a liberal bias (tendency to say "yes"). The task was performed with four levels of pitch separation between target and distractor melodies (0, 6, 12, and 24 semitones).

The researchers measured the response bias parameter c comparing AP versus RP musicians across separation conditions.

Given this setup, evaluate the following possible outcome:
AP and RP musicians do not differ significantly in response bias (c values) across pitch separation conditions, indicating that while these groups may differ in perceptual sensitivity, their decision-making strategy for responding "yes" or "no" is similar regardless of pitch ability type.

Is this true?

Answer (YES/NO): YES